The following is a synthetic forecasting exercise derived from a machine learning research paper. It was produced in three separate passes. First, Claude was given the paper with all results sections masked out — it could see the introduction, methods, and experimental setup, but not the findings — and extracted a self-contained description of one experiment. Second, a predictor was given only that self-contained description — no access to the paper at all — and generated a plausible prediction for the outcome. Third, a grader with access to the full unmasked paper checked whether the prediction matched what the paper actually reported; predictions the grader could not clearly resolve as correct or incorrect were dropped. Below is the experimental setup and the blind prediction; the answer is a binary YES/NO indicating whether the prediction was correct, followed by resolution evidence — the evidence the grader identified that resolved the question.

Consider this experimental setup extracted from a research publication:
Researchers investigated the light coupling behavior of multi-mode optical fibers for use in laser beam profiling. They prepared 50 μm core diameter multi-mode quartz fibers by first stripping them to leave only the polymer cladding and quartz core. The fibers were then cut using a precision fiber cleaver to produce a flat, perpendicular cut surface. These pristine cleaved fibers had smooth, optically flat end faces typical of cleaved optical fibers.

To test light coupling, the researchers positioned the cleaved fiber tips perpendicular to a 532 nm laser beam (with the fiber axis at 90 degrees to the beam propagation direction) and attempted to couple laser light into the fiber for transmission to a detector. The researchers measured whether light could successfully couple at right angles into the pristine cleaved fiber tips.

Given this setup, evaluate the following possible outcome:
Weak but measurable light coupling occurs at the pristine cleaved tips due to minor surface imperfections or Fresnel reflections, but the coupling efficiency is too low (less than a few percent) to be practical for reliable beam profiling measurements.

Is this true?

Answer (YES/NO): NO